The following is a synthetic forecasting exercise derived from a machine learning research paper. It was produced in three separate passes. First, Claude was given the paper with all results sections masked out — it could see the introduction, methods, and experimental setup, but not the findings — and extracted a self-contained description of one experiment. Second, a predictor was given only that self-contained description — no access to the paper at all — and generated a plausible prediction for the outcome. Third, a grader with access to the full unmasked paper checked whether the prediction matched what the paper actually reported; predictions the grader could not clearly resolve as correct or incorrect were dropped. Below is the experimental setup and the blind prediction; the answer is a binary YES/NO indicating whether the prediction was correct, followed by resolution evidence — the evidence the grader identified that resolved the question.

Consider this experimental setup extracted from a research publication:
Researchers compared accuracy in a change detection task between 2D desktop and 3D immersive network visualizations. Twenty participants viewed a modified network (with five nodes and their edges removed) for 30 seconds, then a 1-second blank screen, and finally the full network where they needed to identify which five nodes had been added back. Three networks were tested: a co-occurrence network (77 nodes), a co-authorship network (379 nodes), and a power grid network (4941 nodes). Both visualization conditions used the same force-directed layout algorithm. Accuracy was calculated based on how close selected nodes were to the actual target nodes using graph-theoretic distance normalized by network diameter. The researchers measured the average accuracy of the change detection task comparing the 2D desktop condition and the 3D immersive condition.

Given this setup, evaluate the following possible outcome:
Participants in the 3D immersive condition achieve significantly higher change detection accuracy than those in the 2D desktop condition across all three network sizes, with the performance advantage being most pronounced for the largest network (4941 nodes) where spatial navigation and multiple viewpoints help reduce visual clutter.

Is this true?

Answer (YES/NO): NO